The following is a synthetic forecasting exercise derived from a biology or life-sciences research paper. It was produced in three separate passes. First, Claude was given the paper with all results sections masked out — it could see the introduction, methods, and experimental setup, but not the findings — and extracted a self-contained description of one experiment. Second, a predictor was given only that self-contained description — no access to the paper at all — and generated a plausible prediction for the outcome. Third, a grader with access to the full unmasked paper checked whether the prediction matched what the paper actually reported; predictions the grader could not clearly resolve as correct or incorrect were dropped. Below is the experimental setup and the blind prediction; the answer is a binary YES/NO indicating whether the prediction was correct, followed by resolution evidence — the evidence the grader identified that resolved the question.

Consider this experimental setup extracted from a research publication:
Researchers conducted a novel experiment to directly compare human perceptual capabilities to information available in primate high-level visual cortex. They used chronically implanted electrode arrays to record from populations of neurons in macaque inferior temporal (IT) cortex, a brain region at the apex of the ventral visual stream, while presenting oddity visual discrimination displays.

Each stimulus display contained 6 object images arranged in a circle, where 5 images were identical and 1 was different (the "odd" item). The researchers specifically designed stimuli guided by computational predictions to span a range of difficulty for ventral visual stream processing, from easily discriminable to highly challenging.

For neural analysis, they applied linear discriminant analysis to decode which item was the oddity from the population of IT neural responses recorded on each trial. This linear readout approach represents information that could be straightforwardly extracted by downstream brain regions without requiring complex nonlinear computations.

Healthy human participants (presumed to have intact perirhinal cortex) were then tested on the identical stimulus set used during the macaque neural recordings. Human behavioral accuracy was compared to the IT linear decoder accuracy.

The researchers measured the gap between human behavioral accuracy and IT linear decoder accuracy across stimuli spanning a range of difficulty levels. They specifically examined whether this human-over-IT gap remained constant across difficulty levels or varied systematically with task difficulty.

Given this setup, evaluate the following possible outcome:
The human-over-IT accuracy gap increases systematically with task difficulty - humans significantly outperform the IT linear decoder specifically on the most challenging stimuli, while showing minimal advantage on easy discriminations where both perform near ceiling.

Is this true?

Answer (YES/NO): YES